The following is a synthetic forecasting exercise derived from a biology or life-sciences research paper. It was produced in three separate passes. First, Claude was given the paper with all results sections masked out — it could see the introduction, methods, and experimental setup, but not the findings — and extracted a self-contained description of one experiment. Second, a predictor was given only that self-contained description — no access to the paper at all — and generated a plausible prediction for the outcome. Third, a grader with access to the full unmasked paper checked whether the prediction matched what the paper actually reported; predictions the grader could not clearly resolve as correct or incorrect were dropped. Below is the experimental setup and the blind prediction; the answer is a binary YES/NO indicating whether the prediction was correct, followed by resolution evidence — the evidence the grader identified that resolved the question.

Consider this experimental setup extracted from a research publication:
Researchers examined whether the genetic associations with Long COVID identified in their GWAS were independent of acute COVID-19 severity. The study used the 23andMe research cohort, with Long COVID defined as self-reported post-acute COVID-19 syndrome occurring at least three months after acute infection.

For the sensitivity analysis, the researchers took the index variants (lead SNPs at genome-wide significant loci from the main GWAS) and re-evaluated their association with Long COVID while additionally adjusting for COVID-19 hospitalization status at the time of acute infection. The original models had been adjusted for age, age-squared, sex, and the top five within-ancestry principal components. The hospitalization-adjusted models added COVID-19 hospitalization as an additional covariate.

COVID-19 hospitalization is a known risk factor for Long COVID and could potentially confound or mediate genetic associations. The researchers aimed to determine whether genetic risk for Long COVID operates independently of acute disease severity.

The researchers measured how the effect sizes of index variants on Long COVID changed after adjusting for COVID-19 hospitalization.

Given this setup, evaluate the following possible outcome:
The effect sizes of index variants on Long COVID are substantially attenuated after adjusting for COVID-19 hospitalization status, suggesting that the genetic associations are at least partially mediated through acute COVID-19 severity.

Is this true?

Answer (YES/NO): NO